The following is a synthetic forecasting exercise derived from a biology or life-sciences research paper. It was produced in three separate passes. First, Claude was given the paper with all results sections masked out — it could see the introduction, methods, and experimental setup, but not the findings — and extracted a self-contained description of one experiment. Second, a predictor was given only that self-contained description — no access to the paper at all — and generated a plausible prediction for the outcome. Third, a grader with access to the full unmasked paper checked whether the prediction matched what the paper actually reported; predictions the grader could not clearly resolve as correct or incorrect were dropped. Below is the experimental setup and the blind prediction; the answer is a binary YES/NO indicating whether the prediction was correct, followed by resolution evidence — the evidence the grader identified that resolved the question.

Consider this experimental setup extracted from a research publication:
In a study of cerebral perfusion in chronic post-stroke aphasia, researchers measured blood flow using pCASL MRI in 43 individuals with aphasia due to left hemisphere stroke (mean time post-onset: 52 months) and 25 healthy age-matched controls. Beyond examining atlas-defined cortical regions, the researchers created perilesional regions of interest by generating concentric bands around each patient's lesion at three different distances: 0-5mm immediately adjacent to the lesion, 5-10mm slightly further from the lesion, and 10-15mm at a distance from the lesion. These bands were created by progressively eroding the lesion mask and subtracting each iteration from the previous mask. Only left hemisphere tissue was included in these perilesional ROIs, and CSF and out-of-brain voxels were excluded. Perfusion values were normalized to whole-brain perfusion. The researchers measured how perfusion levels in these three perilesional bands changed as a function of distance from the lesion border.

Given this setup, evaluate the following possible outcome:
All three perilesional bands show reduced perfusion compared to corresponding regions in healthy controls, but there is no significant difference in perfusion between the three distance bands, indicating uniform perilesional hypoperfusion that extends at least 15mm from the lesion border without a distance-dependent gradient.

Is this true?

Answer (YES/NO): NO